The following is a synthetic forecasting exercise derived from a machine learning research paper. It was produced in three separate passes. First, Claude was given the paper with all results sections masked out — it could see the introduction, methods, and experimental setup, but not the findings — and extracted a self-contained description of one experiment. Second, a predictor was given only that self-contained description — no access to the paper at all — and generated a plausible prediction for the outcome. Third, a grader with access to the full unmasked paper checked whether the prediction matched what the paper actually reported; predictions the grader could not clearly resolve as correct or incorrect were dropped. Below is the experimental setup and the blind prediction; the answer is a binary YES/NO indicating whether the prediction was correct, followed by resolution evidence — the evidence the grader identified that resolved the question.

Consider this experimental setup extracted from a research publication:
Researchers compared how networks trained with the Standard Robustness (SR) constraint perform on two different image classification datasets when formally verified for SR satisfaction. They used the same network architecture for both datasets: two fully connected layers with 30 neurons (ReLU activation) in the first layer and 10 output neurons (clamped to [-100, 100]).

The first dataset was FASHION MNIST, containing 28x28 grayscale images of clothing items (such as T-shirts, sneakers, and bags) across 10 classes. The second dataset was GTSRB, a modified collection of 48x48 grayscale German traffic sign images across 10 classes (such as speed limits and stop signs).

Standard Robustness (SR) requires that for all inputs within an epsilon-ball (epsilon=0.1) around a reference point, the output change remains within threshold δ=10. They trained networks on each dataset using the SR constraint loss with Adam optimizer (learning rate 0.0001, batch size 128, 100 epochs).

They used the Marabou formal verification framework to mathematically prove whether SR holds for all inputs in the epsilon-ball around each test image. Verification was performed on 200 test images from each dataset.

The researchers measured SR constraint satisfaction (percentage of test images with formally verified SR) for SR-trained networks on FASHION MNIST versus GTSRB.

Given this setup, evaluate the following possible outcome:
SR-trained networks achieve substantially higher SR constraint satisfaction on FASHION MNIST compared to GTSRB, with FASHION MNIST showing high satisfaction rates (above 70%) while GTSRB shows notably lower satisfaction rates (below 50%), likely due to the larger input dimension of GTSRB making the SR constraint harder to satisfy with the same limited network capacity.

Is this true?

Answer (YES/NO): NO